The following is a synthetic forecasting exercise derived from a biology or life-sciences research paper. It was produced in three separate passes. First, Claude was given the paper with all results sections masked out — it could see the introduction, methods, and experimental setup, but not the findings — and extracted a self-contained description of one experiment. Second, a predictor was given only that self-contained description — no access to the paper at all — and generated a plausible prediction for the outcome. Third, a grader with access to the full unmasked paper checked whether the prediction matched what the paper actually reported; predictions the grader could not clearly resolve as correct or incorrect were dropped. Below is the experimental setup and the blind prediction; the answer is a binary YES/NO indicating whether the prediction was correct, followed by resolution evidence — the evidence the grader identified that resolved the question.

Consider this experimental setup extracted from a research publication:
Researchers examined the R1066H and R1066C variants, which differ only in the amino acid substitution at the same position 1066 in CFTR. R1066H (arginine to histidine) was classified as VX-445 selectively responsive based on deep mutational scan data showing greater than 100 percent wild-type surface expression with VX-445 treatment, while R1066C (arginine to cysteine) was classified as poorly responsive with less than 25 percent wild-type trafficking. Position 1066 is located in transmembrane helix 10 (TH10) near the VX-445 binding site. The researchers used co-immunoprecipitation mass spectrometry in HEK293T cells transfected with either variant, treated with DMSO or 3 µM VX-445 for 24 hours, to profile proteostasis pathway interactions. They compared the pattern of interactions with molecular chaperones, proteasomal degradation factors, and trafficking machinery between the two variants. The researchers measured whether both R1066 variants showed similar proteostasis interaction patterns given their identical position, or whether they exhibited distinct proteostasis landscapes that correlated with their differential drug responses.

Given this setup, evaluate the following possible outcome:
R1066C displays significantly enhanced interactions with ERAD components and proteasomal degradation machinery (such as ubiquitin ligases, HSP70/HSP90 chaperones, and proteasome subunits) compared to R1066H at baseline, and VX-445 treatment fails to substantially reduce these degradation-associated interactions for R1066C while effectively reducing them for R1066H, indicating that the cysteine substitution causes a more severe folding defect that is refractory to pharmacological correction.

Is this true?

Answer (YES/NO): NO